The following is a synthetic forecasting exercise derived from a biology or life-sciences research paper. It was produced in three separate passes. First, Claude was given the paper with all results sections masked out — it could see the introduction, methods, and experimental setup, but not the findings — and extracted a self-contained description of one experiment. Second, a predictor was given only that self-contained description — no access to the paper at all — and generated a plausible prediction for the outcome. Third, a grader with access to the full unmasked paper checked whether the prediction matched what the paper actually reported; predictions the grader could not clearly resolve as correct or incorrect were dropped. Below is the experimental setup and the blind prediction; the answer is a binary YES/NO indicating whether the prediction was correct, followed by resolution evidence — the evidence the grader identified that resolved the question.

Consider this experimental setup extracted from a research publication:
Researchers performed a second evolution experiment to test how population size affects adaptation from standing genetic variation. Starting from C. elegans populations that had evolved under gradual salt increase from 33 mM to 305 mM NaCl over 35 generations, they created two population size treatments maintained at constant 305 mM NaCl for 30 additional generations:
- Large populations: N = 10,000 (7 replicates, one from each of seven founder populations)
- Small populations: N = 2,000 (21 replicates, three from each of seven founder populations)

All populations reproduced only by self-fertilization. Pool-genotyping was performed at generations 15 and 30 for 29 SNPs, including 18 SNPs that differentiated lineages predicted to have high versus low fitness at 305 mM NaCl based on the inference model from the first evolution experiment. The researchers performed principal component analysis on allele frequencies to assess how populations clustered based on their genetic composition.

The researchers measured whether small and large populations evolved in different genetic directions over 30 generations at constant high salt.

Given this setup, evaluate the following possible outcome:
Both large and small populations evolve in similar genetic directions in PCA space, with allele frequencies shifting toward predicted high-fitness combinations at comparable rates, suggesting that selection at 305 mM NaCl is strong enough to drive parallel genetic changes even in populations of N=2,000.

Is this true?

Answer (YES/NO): NO